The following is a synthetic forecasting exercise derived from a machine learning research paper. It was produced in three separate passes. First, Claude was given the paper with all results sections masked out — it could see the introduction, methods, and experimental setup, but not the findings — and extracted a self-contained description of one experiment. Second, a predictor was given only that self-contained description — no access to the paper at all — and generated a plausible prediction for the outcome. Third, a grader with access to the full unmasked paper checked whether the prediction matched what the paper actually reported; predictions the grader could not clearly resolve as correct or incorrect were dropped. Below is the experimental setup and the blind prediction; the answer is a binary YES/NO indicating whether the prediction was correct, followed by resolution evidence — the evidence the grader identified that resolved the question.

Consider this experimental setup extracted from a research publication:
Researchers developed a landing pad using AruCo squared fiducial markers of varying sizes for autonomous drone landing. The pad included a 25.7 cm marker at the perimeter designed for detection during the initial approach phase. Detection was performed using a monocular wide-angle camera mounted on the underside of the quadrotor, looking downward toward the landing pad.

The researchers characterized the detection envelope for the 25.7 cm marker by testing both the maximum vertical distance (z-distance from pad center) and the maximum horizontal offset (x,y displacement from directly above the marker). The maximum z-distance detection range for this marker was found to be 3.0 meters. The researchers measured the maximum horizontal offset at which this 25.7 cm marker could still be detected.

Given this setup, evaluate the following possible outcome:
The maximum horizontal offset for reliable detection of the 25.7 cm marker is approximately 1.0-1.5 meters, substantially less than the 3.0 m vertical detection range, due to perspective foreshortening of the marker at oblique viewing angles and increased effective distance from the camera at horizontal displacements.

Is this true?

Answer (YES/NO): YES